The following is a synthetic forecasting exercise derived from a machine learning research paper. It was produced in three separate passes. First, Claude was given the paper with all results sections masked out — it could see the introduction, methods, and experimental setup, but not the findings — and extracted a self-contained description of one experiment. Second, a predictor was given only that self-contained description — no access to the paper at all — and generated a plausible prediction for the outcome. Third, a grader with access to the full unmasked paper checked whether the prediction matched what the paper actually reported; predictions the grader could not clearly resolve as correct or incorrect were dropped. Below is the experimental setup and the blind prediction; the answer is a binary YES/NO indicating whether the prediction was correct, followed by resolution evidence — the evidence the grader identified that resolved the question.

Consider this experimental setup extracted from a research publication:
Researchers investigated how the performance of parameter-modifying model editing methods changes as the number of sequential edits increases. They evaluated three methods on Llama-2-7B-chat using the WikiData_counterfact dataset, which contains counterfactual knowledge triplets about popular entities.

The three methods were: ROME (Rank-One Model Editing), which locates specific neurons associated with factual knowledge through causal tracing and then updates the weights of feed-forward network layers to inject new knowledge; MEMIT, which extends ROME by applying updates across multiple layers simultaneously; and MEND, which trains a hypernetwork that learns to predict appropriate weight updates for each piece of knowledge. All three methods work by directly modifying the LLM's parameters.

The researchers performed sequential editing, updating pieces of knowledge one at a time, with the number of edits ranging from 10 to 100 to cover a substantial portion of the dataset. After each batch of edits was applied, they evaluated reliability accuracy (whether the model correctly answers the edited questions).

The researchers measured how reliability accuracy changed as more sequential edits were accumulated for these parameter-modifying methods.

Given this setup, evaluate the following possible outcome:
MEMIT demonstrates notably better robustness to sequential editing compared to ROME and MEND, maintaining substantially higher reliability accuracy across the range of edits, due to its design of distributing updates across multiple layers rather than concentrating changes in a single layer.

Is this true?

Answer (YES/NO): NO